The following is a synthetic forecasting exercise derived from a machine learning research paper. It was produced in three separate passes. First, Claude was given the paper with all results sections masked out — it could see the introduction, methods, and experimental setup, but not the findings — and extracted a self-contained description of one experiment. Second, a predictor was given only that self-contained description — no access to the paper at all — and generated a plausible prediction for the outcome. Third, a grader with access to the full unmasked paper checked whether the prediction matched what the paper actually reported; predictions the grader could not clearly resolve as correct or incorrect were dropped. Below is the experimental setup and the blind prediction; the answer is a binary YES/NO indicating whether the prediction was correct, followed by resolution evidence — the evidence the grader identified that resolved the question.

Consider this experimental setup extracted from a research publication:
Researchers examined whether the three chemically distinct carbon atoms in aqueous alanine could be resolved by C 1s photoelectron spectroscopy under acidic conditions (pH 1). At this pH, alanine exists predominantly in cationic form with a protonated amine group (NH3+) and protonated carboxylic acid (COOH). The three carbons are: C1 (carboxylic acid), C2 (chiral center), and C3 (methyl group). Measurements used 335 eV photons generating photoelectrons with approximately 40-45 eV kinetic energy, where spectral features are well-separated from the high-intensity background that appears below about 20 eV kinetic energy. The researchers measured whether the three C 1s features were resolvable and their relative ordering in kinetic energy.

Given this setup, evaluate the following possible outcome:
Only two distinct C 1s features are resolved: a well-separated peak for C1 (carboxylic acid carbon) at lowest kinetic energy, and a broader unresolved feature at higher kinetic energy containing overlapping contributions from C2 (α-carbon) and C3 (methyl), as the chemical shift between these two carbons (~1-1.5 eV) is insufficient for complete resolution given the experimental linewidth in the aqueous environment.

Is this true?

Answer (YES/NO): NO